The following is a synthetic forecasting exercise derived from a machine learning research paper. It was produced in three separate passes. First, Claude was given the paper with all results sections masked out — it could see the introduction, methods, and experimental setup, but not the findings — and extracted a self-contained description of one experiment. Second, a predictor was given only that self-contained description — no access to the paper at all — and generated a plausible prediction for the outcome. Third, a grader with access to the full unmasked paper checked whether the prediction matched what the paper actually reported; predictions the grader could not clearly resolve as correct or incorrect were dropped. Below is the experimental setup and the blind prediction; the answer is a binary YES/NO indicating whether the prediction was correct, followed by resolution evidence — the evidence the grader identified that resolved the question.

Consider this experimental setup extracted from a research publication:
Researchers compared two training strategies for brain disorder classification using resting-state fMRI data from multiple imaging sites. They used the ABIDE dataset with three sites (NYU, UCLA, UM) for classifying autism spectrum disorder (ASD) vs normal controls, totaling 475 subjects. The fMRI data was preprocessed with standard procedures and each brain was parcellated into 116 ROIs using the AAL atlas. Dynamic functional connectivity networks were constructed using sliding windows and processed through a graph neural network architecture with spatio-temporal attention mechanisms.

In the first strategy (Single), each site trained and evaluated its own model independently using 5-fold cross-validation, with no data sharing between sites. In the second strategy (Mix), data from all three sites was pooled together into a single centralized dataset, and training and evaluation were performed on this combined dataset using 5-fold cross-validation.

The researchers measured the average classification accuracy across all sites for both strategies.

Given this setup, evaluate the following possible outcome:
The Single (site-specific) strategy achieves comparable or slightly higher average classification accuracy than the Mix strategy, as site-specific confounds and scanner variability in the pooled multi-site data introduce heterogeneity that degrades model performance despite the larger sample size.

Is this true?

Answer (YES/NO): YES